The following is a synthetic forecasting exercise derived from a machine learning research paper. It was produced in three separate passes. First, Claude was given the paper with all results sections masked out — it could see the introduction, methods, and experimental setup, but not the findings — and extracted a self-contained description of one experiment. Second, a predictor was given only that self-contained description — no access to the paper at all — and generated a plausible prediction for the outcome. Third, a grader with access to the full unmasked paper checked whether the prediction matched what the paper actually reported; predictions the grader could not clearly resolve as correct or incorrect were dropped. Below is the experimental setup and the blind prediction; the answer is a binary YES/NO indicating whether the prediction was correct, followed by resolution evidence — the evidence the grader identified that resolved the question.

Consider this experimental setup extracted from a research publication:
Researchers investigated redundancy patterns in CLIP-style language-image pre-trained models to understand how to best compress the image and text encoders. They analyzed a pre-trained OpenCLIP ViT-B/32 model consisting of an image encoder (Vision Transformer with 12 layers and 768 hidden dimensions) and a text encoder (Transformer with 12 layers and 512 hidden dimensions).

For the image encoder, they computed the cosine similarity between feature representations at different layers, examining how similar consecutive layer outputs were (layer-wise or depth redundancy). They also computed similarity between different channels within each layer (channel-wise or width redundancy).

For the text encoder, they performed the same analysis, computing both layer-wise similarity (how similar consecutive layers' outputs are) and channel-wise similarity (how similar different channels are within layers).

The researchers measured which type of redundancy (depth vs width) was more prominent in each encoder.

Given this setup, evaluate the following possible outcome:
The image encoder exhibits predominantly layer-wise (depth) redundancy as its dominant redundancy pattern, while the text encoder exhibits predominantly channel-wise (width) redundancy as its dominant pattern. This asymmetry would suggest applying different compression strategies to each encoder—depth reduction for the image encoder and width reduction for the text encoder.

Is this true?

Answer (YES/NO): NO